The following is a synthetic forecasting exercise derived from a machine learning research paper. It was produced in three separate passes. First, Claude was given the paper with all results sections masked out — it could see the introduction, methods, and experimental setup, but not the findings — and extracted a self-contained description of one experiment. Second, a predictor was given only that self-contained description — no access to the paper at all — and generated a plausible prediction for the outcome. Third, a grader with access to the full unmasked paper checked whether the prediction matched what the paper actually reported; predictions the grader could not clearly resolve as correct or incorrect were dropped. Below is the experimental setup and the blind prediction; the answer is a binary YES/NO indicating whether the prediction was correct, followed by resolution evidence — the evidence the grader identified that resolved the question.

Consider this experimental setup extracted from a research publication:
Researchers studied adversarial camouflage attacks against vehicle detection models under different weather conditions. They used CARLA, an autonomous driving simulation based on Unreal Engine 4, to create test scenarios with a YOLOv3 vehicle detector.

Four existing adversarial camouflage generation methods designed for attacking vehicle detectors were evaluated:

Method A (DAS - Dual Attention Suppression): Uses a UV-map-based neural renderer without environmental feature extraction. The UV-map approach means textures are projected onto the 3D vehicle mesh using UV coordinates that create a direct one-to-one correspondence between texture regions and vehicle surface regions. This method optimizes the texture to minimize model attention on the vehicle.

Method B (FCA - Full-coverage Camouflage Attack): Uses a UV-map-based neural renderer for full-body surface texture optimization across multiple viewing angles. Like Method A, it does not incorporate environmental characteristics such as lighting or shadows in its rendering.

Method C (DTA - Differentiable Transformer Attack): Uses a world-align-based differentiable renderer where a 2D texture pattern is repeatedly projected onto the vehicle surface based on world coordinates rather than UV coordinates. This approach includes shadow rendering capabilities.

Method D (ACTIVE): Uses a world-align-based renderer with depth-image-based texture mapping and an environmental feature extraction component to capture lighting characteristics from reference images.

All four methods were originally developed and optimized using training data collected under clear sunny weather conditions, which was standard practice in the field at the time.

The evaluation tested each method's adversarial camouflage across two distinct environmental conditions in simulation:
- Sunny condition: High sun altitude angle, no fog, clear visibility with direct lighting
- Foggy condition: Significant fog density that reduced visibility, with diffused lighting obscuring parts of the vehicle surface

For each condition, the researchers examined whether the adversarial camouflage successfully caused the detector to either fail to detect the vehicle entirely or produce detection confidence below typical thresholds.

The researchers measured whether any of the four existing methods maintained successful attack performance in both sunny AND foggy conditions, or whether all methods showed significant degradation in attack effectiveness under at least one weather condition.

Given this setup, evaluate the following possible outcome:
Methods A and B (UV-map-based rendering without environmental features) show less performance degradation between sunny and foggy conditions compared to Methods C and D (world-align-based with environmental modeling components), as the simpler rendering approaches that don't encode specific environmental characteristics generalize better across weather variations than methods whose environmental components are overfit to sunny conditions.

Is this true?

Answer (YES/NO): NO